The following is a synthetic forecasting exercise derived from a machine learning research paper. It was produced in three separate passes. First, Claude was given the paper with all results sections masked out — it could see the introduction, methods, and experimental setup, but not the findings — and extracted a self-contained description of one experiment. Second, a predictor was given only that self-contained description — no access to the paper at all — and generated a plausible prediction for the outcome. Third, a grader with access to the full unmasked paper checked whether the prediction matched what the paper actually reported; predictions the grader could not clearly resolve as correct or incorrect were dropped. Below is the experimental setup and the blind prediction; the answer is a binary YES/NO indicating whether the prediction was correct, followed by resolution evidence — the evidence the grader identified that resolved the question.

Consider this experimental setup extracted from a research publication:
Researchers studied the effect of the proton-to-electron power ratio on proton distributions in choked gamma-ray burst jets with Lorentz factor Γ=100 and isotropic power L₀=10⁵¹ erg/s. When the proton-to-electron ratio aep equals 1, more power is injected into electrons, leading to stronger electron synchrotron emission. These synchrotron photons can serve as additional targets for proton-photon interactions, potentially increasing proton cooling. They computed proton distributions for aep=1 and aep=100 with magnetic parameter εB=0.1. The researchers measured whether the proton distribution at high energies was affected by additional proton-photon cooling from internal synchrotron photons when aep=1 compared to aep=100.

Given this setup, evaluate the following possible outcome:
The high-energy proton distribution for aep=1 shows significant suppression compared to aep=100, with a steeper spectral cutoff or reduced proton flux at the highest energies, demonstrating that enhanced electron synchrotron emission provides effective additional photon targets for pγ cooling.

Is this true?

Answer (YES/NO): YES